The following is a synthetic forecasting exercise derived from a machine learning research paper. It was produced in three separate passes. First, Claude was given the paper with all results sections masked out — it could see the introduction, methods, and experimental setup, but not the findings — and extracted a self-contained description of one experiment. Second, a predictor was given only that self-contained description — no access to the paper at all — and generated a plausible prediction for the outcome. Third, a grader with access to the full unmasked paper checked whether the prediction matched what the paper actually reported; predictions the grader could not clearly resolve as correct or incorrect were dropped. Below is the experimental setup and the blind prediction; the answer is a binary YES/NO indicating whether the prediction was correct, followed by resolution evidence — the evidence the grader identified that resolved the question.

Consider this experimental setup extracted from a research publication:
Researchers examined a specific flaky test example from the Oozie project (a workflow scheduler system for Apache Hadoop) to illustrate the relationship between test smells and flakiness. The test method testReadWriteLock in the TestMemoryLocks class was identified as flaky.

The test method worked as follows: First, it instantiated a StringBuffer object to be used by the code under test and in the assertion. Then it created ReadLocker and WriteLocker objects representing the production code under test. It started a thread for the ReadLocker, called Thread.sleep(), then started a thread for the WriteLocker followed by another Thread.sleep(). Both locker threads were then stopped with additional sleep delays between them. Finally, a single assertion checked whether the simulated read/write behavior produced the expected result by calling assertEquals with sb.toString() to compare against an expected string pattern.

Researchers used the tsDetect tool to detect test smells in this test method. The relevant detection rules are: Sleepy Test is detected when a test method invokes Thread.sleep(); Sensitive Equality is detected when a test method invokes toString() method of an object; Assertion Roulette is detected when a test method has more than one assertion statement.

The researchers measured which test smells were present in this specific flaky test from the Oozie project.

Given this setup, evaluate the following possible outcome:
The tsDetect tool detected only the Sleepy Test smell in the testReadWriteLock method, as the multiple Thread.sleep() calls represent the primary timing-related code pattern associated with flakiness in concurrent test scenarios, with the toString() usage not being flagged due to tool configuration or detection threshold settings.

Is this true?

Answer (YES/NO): NO